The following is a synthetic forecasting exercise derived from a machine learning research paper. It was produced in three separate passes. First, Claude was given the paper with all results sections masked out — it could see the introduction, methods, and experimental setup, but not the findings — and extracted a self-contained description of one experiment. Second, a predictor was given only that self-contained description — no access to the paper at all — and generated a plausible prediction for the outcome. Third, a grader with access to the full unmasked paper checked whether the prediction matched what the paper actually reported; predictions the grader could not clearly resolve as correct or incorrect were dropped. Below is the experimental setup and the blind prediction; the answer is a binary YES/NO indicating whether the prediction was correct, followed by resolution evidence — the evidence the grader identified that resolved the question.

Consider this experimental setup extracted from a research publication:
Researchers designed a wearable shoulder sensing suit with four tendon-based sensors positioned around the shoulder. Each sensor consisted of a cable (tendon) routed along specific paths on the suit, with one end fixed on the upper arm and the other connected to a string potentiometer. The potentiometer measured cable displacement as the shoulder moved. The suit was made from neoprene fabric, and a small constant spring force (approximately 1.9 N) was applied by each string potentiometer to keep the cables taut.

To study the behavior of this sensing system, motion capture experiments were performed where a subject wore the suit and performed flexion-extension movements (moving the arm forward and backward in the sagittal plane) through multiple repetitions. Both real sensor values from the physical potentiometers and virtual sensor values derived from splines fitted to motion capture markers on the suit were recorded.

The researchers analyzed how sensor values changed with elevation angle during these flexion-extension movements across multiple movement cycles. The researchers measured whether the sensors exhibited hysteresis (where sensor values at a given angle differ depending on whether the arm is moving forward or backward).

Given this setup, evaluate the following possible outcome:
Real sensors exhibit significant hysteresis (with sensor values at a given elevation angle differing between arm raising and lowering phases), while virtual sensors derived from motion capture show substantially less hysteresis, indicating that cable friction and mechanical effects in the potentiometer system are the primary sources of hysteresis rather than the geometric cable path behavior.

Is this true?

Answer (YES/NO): NO